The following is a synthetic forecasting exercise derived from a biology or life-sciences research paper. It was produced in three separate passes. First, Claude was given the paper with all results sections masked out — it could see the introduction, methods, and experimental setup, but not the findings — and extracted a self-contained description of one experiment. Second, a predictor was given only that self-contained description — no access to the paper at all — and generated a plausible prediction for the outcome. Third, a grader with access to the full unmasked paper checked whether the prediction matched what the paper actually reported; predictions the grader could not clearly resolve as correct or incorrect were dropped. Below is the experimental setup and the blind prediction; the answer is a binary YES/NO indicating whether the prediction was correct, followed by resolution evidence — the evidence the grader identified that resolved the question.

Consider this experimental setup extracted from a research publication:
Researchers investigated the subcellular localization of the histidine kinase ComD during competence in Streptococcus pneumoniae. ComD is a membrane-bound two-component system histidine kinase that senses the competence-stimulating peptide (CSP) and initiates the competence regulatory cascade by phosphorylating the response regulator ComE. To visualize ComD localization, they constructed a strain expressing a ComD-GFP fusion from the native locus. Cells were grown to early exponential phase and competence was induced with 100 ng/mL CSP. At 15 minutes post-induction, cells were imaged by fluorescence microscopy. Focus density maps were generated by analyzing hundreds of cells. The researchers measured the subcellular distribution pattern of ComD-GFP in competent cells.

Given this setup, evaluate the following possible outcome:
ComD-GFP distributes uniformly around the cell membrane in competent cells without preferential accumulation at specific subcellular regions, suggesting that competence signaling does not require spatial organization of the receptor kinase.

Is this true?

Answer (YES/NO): NO